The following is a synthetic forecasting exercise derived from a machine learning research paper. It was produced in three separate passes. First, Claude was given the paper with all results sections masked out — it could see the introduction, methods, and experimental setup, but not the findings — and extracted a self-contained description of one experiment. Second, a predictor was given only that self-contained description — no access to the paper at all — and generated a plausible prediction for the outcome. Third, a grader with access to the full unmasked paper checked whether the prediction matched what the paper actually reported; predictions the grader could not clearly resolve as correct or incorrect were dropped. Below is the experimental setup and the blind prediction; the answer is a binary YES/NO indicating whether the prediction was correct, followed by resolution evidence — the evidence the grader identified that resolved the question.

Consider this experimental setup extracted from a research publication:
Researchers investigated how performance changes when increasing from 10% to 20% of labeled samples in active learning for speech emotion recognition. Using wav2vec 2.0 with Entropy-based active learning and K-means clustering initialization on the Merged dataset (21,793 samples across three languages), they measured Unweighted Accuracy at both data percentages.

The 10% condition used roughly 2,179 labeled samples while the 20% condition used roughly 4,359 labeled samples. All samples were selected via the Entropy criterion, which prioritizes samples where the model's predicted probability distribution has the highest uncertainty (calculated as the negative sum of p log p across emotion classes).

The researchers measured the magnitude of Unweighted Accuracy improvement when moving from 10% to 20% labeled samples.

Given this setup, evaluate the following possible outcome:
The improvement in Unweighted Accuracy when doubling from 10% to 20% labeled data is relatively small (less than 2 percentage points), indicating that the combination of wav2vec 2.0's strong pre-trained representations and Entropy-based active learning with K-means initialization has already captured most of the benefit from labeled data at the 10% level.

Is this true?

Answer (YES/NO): NO